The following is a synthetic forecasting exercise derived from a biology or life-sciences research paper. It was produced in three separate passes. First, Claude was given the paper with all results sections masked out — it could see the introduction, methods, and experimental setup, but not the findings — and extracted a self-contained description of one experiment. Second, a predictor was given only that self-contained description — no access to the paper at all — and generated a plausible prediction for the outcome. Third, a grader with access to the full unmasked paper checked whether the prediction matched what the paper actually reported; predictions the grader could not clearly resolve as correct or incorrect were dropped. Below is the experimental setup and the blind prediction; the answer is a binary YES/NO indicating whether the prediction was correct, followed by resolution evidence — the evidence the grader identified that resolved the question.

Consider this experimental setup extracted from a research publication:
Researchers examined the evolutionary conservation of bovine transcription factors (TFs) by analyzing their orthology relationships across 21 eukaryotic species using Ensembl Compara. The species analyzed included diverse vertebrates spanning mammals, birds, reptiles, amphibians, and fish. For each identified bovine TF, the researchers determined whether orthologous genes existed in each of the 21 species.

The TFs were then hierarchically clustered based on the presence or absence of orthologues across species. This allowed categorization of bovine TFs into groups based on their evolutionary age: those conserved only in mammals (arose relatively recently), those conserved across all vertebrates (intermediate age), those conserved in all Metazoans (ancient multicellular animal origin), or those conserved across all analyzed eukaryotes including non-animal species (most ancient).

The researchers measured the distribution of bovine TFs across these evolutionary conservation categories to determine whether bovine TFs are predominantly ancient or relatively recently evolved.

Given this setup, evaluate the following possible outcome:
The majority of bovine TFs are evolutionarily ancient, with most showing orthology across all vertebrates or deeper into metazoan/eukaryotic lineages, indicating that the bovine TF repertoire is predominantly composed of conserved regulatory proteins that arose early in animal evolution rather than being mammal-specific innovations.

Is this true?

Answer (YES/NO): YES